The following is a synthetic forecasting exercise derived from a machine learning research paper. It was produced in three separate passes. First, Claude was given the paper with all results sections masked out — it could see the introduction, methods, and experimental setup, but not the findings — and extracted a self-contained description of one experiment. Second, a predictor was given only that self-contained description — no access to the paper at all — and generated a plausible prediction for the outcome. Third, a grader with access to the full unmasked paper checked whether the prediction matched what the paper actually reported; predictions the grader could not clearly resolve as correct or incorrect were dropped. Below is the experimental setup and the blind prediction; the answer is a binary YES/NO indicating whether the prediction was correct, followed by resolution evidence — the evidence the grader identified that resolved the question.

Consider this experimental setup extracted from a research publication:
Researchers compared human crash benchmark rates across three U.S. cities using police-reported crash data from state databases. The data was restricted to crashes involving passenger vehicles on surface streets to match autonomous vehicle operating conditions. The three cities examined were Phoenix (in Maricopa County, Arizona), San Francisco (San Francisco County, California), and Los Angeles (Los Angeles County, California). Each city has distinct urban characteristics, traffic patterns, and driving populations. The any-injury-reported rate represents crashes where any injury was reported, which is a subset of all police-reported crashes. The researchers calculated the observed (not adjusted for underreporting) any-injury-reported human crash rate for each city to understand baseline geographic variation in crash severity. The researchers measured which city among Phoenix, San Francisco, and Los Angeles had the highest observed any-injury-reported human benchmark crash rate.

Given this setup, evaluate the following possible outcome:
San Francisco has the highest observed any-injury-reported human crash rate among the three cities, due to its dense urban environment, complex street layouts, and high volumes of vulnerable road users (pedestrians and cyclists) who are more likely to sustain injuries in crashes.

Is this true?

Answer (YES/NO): YES